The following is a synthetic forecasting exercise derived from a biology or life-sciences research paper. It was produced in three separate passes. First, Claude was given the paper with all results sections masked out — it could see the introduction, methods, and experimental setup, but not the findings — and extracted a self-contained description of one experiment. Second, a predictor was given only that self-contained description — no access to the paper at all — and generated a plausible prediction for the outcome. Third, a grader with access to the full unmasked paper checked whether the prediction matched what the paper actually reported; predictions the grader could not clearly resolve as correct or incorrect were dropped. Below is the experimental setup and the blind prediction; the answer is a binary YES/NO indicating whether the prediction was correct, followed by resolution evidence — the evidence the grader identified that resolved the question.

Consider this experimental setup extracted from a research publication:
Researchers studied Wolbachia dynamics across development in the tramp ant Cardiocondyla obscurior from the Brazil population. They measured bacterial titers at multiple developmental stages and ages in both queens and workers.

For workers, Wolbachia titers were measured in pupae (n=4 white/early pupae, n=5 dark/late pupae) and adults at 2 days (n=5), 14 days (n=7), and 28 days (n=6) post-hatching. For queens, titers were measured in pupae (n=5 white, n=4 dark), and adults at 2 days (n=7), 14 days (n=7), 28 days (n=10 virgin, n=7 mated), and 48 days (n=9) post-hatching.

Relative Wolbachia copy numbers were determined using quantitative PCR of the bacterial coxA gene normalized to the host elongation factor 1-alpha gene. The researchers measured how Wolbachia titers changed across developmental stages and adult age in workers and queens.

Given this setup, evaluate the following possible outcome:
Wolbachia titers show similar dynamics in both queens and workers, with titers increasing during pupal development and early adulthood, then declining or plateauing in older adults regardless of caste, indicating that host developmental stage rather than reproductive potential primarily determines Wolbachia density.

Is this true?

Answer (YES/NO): NO